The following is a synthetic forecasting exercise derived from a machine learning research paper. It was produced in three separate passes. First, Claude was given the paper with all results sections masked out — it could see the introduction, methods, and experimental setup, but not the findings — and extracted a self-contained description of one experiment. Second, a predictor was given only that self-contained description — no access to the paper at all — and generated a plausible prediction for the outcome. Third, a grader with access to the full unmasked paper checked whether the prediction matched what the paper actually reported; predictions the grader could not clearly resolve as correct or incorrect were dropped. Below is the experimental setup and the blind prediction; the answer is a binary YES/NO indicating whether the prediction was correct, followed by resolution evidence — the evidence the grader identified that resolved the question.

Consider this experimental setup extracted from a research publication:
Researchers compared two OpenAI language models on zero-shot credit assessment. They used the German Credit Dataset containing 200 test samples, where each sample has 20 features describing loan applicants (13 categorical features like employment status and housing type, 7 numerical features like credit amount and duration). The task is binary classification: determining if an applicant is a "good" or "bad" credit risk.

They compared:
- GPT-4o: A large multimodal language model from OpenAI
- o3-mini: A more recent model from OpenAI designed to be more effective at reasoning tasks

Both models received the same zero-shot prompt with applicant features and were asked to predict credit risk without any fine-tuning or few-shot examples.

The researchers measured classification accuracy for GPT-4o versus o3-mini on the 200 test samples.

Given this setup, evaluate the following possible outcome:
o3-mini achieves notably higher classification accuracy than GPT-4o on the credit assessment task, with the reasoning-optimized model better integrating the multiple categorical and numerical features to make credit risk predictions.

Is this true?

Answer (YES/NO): NO